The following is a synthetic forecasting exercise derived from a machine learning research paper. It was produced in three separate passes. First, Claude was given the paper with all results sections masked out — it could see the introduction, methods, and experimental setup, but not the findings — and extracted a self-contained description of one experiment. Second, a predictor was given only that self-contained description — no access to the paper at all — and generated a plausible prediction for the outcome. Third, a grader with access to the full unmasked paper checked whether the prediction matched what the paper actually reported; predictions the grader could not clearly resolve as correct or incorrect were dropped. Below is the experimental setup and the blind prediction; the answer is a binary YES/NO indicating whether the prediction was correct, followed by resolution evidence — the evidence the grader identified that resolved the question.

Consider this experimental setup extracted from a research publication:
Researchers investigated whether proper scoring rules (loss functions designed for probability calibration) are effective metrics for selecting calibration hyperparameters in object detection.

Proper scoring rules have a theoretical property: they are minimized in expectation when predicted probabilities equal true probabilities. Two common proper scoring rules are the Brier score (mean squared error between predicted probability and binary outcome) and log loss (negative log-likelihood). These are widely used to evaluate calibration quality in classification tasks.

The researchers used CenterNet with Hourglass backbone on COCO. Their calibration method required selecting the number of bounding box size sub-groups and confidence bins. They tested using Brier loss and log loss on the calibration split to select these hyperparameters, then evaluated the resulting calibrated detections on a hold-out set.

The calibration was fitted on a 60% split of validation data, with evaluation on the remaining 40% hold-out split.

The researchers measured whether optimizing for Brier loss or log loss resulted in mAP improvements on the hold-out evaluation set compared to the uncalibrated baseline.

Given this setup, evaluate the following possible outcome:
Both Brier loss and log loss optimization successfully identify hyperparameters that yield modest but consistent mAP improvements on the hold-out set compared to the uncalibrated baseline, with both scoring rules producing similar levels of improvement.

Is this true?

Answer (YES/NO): NO